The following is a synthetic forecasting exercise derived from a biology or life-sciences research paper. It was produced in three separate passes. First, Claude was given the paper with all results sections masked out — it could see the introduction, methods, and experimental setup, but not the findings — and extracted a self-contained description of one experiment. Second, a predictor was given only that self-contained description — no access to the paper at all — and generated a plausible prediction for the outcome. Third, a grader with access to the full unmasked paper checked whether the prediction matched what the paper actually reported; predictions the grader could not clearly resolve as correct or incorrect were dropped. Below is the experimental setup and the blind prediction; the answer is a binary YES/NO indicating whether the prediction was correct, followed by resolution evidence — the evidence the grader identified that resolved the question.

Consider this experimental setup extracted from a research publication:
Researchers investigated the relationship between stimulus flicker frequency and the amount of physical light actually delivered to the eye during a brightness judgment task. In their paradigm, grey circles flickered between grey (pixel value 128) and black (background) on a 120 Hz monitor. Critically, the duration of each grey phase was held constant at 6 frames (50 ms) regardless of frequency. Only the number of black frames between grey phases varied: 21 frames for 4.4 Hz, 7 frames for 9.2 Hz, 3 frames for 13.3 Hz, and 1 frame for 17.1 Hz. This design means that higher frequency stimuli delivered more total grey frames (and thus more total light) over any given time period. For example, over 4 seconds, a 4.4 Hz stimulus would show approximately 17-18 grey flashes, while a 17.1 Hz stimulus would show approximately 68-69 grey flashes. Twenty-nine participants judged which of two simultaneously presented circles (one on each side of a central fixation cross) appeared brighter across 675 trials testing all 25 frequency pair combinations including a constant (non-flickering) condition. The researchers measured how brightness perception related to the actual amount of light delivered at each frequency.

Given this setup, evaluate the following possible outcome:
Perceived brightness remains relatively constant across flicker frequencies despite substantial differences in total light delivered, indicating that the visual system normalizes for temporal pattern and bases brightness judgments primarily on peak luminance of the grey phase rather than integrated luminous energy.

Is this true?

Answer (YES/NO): NO